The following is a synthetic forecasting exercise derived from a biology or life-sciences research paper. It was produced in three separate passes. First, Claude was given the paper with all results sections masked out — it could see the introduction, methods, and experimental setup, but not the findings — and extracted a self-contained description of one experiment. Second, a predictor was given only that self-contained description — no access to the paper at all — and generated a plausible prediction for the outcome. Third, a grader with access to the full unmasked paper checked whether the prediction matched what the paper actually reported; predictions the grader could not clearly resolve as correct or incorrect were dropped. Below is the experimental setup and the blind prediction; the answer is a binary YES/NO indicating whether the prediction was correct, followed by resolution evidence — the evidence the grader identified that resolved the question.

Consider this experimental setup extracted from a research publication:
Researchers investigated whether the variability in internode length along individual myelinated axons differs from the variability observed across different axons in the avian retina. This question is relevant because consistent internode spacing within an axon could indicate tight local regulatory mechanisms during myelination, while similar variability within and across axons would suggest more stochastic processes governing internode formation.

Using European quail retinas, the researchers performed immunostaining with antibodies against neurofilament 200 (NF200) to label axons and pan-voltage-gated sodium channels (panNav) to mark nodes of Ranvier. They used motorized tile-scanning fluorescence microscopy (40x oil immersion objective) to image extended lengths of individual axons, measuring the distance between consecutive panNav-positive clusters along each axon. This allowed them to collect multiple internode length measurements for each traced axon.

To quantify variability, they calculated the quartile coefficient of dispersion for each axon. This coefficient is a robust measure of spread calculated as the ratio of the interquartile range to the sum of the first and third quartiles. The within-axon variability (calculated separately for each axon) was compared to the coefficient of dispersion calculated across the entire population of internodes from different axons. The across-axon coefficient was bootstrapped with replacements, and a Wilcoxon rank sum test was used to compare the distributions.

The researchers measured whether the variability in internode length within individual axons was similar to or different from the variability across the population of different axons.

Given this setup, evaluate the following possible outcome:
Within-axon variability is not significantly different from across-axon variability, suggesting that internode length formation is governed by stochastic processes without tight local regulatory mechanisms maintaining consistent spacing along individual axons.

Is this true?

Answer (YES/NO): NO